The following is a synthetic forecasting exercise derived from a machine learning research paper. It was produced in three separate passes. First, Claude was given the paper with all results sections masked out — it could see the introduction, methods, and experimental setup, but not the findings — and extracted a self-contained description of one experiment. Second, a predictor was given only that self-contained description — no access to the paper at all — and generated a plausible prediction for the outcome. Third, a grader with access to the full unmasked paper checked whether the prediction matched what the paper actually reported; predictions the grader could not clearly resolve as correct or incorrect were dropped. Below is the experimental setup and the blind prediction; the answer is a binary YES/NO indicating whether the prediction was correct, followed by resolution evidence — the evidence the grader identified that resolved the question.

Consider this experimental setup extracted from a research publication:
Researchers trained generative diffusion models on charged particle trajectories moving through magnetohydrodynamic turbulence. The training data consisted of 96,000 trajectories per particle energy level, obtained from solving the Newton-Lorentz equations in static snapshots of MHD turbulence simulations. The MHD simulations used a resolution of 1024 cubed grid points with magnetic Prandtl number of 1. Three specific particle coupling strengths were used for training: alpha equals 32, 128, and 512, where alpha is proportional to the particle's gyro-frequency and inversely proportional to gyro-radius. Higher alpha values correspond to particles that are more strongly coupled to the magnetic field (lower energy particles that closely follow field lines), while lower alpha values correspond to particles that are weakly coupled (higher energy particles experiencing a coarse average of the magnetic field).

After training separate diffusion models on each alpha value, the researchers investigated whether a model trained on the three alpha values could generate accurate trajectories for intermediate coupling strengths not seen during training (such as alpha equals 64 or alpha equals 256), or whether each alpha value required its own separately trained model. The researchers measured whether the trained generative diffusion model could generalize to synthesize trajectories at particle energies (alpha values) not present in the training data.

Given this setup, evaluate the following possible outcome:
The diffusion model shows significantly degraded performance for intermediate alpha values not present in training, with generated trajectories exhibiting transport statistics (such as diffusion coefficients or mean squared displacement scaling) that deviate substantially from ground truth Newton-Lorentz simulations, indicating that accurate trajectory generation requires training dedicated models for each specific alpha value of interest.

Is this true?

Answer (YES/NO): YES